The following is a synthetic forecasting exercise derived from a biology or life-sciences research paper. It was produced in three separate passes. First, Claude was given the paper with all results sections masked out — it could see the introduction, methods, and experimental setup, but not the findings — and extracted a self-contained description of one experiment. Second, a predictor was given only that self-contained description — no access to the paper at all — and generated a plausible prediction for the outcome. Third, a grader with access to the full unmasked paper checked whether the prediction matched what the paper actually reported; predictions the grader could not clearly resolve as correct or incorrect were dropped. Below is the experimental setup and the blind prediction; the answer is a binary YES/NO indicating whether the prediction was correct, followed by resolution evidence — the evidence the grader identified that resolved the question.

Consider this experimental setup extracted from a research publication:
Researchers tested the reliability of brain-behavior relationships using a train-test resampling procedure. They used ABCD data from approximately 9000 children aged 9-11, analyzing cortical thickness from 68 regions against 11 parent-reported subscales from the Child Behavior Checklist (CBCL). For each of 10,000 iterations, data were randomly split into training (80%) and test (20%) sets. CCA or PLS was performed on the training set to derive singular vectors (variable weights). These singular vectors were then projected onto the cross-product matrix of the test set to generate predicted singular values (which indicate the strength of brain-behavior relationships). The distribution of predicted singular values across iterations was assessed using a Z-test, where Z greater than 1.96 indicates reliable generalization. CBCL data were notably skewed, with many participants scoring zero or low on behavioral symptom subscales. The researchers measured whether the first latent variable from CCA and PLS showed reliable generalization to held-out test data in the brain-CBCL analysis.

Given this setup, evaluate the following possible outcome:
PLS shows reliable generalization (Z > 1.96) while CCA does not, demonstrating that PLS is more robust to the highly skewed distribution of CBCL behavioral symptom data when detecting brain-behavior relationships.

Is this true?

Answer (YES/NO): NO